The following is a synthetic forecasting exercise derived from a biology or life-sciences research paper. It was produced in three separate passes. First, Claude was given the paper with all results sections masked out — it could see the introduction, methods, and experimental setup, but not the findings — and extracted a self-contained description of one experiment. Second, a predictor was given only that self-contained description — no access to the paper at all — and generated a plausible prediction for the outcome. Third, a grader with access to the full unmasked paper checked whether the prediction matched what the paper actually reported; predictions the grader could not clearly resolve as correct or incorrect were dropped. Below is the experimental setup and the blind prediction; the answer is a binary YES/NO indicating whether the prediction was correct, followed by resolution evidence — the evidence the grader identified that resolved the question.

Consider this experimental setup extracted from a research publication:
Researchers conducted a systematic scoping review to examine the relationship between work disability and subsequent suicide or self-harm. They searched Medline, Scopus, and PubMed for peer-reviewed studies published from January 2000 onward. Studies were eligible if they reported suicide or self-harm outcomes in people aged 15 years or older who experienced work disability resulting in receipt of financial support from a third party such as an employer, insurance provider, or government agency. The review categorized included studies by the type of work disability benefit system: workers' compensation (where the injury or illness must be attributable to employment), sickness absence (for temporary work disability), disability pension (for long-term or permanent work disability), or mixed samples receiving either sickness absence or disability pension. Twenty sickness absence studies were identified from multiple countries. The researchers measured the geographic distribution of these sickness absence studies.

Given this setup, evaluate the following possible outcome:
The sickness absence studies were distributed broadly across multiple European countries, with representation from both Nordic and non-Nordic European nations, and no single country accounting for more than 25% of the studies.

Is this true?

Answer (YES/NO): NO